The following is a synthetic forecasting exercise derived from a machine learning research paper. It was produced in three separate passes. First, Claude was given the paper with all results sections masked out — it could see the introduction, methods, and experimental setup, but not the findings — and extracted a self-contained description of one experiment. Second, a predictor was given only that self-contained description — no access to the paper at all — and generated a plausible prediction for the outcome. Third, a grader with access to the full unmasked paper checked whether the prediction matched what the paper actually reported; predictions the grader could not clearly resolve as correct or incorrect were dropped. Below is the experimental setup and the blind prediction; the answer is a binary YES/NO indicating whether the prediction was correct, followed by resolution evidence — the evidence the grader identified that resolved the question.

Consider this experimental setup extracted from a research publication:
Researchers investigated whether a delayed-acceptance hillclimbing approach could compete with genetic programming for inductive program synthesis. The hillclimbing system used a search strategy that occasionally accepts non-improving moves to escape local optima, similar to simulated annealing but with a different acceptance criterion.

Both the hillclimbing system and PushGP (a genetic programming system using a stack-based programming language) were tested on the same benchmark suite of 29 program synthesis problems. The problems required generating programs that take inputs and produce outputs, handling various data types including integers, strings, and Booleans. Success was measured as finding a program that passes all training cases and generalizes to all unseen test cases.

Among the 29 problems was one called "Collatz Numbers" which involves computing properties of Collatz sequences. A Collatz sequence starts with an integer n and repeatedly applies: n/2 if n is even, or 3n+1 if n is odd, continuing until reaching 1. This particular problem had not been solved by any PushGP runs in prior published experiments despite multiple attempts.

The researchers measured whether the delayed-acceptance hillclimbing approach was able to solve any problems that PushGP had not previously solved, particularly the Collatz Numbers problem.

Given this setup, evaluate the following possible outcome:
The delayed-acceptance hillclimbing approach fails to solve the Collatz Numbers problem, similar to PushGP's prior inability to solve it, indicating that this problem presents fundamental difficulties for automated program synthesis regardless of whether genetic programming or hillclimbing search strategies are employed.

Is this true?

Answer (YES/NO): NO